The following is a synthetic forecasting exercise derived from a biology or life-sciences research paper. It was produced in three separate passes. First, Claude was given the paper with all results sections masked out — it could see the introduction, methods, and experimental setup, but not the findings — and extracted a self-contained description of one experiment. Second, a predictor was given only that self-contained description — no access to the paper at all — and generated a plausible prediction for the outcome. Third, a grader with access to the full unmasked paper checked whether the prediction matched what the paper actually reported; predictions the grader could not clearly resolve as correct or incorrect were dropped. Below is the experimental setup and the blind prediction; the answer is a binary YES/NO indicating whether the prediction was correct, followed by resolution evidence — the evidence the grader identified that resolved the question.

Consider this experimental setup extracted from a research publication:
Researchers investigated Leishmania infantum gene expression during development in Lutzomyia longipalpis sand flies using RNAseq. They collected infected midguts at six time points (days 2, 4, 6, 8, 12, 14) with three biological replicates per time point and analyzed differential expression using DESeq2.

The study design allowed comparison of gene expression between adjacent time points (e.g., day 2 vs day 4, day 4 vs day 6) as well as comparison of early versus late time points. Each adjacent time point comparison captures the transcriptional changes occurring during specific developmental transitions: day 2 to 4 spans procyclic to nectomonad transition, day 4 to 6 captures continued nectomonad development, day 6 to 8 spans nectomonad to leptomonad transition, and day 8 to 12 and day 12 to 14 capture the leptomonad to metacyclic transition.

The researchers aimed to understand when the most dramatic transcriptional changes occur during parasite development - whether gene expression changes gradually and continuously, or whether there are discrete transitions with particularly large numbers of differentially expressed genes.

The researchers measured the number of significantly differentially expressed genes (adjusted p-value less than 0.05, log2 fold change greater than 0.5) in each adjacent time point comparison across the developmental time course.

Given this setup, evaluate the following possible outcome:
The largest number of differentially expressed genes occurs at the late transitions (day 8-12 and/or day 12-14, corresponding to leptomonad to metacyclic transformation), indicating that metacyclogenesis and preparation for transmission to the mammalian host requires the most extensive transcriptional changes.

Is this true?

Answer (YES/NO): NO